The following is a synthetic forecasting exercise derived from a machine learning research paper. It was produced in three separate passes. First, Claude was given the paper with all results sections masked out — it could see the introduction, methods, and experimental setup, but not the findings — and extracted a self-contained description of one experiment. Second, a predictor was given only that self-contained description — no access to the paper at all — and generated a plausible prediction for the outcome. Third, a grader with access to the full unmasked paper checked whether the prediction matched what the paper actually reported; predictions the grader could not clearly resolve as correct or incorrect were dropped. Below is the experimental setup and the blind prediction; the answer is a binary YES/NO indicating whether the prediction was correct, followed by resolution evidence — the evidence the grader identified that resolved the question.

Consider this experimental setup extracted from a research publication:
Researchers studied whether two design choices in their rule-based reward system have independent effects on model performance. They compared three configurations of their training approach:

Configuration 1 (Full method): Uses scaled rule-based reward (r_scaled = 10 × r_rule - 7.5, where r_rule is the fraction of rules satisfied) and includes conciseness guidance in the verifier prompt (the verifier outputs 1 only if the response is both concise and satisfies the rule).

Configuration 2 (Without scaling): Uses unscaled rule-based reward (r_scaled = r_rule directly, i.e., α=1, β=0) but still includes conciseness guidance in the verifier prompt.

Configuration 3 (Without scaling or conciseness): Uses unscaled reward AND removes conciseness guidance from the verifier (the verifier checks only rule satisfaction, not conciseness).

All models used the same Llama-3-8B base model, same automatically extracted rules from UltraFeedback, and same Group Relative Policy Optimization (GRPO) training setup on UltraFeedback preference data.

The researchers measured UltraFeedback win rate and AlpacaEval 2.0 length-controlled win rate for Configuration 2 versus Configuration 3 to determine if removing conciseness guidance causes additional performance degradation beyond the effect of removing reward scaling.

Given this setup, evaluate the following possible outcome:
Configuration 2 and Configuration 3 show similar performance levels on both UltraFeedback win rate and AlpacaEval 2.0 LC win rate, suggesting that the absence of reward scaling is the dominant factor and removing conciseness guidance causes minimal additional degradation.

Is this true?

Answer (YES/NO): NO